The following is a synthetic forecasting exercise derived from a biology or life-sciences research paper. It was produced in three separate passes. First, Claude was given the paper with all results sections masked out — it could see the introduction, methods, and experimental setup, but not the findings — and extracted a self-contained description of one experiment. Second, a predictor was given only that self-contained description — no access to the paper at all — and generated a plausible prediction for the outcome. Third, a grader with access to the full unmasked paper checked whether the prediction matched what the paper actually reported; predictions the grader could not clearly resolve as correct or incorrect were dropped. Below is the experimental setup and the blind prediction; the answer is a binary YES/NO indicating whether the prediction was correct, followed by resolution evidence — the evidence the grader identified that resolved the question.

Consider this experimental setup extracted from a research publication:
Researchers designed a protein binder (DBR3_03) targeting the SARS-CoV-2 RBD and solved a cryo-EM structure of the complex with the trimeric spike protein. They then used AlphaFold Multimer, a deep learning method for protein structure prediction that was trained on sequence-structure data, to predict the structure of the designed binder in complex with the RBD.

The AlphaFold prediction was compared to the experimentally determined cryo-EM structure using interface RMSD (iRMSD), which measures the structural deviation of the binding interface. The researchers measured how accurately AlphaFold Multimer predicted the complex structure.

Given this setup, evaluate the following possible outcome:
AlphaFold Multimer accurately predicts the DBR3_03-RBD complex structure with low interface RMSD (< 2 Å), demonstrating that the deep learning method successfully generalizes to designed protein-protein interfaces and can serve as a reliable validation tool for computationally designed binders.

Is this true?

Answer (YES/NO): YES